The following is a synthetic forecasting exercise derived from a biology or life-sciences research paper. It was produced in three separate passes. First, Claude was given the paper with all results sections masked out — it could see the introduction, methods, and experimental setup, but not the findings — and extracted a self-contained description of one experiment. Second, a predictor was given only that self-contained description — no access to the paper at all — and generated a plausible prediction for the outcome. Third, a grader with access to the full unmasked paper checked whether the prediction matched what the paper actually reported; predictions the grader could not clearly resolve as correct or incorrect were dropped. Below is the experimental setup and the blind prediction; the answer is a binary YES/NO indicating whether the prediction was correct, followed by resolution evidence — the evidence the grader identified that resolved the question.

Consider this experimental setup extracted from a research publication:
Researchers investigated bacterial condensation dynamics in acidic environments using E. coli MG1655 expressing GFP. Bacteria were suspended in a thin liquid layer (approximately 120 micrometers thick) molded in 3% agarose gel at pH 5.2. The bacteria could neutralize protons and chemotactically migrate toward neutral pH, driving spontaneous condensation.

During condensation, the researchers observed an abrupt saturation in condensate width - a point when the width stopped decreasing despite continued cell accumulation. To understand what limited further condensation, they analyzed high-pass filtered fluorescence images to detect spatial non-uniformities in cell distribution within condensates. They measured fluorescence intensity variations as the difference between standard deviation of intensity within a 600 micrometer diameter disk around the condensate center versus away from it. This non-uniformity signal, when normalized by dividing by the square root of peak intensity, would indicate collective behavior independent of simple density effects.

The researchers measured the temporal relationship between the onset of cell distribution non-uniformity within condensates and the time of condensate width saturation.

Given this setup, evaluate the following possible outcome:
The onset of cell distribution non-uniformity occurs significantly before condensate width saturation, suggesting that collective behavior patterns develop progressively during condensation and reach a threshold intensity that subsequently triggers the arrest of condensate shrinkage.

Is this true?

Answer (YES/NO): NO